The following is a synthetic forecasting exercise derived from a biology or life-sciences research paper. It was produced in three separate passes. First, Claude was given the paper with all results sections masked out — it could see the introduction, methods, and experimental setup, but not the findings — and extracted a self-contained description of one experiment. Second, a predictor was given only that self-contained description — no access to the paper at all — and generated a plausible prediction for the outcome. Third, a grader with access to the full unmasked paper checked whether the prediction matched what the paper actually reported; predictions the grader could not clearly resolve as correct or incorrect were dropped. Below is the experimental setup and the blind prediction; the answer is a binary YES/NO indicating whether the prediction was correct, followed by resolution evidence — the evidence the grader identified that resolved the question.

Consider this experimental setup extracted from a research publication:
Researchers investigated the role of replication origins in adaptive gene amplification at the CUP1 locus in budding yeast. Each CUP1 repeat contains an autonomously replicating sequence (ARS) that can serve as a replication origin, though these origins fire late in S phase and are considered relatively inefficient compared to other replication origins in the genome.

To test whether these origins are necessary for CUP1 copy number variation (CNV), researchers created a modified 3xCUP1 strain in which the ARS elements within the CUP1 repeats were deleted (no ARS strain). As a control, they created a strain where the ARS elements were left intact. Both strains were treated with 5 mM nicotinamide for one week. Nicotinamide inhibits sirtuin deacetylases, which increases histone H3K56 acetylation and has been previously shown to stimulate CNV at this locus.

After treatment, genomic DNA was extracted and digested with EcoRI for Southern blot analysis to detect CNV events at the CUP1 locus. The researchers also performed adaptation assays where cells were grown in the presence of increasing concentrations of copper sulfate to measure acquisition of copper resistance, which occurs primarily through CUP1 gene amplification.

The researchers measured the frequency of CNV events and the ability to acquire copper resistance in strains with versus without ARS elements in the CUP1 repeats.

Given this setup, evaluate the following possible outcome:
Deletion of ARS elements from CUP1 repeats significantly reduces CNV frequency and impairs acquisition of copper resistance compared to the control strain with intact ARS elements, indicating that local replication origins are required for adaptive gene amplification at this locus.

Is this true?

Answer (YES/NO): YES